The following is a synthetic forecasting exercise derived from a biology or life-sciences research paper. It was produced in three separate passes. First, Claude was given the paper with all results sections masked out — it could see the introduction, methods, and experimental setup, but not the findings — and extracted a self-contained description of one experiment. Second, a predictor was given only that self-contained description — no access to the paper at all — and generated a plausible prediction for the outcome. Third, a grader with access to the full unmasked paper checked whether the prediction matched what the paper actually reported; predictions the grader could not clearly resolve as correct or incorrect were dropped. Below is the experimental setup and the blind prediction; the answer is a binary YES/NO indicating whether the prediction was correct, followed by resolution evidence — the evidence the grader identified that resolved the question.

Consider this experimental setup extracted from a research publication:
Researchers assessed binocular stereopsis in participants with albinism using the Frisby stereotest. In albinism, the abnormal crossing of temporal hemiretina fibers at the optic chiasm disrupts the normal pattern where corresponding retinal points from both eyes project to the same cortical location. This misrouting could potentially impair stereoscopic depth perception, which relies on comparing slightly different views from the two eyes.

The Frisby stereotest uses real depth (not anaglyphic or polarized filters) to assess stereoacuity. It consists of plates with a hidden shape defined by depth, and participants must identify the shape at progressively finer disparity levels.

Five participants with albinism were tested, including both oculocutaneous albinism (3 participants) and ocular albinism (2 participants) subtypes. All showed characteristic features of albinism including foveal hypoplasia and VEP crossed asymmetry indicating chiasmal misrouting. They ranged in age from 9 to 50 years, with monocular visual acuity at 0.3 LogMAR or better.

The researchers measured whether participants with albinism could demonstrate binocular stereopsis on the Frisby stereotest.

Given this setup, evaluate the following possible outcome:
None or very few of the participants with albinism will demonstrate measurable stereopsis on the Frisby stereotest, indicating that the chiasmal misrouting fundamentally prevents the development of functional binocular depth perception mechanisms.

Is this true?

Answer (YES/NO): YES